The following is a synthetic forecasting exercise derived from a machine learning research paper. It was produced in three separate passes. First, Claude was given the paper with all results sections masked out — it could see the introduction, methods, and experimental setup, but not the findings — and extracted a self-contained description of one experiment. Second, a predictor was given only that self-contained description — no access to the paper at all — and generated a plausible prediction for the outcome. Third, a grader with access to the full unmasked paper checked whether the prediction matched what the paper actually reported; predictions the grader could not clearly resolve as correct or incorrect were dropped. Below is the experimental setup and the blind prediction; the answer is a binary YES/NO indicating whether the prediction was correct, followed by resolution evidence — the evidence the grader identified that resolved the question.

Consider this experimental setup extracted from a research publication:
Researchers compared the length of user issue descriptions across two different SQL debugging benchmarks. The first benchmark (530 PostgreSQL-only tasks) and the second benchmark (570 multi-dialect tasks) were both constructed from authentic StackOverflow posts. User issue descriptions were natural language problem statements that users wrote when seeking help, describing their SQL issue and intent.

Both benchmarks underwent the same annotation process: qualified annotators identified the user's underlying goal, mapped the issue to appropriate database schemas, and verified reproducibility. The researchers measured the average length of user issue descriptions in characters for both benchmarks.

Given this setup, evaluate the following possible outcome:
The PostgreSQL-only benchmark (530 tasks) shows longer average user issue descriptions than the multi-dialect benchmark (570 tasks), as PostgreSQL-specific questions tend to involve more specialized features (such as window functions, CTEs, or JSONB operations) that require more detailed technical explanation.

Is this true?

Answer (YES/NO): NO